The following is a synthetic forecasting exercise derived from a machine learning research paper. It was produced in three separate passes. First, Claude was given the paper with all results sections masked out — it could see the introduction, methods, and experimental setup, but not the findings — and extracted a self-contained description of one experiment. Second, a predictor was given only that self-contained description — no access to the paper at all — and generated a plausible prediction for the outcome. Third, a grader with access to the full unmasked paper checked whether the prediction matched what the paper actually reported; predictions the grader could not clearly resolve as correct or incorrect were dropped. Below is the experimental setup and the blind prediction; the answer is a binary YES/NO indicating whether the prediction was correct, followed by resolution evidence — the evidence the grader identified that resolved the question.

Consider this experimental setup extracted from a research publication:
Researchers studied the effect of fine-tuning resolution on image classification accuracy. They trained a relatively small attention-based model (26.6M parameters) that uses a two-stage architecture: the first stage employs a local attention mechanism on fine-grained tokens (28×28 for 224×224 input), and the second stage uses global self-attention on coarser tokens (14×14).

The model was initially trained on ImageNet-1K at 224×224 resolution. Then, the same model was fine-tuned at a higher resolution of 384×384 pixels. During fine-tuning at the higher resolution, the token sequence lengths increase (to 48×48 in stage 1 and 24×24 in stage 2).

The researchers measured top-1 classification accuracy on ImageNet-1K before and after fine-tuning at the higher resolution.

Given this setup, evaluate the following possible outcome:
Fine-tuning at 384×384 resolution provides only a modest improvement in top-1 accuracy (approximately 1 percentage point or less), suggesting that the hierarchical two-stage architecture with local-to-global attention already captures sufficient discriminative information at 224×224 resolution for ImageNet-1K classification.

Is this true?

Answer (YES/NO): YES